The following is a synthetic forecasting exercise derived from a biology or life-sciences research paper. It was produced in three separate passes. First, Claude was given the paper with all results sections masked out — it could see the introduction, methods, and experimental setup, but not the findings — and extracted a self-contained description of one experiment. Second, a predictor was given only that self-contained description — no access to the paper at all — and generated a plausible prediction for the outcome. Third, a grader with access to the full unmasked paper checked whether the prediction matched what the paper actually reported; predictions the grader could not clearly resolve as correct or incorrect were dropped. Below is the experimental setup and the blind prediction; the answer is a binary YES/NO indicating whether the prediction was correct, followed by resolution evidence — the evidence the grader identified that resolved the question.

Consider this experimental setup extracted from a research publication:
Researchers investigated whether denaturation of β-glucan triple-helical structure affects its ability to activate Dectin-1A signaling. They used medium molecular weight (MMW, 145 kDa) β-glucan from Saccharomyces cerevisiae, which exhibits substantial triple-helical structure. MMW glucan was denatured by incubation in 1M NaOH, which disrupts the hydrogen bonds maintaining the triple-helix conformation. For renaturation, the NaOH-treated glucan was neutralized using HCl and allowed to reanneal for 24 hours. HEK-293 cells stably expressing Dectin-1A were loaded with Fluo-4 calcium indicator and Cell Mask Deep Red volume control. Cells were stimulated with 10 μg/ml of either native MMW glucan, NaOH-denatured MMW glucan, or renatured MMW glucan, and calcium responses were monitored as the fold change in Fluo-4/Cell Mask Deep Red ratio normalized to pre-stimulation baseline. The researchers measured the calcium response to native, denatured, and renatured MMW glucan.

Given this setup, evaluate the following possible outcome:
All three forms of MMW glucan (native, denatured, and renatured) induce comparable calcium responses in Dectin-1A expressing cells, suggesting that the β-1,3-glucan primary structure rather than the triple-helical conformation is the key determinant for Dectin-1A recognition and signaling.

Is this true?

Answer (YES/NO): NO